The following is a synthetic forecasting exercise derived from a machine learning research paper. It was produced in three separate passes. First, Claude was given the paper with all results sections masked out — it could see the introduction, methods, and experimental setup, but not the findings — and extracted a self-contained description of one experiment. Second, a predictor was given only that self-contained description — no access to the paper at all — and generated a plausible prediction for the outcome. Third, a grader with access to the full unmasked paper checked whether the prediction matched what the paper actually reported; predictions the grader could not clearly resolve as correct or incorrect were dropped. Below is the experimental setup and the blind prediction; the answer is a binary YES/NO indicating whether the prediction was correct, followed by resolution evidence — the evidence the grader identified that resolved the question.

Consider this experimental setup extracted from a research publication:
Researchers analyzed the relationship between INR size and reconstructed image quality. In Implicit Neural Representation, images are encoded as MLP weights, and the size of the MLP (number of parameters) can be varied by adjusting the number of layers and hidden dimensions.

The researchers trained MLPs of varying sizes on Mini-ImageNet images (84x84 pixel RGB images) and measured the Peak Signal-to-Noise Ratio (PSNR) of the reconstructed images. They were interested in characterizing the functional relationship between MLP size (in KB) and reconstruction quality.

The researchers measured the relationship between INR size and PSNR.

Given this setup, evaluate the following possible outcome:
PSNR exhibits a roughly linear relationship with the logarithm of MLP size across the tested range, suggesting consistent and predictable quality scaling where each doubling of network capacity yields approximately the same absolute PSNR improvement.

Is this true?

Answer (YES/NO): NO